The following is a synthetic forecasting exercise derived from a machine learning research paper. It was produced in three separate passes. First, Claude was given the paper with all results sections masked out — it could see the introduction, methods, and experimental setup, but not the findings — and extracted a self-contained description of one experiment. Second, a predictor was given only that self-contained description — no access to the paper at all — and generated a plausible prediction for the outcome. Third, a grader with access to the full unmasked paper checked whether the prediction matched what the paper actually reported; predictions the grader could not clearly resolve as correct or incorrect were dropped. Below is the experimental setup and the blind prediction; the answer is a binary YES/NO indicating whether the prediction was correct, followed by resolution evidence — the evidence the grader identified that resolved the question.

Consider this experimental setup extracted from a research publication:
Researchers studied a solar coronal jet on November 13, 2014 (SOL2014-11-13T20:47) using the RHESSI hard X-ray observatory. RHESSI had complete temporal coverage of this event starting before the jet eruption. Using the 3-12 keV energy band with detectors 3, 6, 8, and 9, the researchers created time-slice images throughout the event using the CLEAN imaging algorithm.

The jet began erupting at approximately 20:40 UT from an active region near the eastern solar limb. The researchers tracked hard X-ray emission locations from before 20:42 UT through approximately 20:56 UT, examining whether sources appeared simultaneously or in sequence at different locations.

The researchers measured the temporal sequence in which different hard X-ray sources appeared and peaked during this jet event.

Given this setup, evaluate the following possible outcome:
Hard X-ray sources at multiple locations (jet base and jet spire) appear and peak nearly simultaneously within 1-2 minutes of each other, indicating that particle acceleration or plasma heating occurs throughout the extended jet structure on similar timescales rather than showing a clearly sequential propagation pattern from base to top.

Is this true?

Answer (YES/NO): NO